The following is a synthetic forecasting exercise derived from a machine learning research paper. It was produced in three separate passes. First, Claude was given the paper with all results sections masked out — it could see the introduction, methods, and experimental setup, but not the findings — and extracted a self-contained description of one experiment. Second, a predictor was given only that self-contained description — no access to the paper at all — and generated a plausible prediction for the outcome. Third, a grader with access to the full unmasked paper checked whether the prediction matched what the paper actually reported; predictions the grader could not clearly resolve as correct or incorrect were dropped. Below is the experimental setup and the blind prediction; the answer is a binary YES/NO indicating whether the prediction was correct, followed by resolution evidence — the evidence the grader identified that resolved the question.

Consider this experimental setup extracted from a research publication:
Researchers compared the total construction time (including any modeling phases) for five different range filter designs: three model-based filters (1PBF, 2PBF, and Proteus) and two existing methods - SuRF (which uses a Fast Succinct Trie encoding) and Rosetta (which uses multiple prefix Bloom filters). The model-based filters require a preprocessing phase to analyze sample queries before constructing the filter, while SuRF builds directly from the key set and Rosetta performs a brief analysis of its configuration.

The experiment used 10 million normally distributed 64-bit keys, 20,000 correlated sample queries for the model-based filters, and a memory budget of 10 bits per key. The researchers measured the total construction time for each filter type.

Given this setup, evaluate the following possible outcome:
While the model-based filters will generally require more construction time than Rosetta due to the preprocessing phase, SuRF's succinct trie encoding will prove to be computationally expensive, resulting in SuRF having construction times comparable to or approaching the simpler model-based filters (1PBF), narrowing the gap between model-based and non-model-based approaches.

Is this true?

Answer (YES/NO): NO